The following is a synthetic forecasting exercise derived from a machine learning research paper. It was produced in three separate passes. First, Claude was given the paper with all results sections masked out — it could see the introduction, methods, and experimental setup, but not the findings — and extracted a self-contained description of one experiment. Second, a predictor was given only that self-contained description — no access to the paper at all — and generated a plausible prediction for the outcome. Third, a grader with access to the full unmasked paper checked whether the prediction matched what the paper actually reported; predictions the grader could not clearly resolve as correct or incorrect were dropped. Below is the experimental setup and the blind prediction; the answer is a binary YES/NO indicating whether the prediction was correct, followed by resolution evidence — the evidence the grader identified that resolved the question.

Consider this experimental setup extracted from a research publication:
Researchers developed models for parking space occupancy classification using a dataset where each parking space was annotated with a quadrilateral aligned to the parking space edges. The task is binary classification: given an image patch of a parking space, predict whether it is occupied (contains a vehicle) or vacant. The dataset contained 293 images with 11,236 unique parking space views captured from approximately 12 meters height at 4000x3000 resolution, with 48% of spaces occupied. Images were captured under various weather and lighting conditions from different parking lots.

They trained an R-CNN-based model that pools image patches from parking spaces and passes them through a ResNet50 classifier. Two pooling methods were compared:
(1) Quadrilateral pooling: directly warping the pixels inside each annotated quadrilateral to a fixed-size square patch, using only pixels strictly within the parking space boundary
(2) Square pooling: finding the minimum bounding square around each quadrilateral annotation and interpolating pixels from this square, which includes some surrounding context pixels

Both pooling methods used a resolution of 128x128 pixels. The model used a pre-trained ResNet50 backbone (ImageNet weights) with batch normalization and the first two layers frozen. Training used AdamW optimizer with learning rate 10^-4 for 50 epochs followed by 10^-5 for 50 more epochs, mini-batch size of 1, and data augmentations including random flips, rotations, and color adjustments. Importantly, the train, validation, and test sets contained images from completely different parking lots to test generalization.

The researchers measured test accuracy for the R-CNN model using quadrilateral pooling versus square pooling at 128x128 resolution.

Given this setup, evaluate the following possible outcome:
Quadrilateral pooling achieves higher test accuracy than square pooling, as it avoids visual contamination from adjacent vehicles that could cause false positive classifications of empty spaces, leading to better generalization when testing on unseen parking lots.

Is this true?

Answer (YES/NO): NO